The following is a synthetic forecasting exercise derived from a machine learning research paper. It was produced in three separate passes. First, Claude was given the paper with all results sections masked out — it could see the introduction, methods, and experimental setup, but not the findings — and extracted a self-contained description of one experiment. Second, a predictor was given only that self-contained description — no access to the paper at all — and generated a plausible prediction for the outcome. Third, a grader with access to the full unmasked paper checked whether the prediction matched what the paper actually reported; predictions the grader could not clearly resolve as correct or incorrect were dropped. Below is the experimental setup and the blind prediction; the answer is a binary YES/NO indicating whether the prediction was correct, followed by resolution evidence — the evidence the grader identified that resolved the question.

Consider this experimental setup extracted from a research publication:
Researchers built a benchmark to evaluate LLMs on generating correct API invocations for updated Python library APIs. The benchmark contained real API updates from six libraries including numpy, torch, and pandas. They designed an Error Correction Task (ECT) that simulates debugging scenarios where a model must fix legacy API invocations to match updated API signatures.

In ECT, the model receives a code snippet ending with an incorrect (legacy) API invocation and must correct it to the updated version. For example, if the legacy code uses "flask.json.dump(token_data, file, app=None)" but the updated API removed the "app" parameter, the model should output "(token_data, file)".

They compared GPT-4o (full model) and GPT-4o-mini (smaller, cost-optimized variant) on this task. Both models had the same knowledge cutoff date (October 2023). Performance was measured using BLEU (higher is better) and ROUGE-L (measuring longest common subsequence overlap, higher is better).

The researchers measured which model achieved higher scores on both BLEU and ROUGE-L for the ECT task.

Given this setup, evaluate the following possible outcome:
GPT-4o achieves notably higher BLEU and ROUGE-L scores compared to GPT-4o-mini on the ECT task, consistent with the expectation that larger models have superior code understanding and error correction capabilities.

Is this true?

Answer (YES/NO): YES